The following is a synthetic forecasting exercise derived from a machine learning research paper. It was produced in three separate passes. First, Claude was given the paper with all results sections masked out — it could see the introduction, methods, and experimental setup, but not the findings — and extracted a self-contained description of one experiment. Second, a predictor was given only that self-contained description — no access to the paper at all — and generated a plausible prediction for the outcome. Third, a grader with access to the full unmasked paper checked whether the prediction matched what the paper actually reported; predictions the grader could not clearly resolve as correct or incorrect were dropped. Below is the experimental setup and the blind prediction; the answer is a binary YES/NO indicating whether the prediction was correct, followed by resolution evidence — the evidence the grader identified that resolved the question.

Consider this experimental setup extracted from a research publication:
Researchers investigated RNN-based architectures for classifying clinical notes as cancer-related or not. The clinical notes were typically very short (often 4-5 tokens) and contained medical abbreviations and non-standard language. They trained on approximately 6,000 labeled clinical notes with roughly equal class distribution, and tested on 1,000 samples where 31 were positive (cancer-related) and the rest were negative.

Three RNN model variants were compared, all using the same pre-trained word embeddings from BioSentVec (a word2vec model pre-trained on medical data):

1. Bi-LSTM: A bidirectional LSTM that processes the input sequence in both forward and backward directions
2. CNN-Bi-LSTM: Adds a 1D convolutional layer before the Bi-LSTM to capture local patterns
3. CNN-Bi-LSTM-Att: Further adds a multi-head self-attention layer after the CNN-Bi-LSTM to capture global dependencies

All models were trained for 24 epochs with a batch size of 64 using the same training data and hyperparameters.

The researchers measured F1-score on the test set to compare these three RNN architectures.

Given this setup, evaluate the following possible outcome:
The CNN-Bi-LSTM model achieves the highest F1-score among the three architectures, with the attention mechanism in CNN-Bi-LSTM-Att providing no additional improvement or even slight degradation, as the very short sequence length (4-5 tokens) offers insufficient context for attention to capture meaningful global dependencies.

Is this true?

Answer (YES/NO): NO